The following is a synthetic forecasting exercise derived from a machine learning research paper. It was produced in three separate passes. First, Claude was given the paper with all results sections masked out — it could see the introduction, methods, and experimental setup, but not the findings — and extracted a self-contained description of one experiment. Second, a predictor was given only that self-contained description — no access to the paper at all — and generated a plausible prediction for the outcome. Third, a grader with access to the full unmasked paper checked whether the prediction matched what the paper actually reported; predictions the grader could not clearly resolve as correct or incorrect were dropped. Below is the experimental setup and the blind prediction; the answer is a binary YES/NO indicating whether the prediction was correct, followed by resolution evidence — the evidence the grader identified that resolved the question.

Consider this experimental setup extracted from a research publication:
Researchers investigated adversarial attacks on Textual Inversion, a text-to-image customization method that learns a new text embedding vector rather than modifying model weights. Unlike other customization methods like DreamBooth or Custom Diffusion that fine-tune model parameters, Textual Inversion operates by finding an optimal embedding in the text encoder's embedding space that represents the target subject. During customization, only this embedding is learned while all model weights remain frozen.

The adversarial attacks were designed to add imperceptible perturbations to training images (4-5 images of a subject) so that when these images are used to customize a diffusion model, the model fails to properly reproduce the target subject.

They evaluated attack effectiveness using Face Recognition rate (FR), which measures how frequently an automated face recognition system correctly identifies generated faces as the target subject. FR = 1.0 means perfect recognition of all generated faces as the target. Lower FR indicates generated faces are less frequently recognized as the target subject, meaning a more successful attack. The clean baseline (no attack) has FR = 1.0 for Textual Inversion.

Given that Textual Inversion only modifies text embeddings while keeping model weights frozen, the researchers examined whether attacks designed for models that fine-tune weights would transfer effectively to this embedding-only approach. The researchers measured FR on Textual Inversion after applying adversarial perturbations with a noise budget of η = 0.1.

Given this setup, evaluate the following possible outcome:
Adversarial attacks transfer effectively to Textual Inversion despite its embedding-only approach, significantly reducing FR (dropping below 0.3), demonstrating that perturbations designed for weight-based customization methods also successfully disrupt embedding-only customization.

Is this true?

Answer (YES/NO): NO